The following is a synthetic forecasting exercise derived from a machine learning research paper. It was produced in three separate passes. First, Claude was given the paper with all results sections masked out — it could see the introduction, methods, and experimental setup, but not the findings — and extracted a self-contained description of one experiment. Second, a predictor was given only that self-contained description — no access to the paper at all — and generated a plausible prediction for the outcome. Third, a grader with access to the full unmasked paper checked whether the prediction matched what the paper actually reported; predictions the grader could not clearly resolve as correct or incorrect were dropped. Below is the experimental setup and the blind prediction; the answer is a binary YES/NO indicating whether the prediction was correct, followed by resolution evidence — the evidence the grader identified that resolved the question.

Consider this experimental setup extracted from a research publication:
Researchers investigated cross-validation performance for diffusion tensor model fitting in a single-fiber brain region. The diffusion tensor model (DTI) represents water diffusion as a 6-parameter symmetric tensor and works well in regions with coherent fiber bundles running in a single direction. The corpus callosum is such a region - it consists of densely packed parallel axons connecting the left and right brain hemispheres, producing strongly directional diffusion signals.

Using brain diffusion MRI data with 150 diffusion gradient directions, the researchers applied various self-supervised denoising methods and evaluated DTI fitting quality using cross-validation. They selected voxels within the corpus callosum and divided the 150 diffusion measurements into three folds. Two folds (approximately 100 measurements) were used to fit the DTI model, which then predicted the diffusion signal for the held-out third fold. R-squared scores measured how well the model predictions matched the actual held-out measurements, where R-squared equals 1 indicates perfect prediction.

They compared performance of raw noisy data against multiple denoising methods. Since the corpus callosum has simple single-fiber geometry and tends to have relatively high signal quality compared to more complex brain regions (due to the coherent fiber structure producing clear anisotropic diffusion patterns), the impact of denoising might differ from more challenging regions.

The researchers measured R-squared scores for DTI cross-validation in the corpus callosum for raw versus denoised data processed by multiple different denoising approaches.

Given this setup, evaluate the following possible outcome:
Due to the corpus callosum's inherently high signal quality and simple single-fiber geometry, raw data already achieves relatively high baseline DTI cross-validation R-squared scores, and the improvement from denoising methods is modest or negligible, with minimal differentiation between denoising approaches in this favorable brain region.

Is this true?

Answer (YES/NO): NO